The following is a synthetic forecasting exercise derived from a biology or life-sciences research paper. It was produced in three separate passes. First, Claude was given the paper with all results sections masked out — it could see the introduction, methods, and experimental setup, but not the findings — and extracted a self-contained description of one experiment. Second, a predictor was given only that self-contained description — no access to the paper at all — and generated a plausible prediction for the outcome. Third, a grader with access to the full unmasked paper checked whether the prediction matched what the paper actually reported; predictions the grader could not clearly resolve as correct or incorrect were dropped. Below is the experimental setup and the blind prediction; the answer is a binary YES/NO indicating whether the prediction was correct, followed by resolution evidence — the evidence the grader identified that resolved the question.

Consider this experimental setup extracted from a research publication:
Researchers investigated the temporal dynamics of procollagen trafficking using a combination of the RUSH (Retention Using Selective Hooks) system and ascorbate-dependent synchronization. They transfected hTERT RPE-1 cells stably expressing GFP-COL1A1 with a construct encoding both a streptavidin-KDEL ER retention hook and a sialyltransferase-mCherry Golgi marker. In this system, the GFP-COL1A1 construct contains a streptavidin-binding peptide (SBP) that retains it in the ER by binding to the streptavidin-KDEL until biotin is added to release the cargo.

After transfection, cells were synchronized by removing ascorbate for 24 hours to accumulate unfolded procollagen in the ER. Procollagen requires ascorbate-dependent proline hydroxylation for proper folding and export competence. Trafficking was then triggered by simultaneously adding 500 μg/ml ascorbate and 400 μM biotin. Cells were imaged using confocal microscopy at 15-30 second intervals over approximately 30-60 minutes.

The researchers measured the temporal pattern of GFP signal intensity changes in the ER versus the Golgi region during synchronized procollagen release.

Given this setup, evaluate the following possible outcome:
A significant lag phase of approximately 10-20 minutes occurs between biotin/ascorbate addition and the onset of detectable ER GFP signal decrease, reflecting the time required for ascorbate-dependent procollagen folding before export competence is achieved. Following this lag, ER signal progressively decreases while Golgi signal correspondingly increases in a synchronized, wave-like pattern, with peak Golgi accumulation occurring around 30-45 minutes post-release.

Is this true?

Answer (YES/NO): NO